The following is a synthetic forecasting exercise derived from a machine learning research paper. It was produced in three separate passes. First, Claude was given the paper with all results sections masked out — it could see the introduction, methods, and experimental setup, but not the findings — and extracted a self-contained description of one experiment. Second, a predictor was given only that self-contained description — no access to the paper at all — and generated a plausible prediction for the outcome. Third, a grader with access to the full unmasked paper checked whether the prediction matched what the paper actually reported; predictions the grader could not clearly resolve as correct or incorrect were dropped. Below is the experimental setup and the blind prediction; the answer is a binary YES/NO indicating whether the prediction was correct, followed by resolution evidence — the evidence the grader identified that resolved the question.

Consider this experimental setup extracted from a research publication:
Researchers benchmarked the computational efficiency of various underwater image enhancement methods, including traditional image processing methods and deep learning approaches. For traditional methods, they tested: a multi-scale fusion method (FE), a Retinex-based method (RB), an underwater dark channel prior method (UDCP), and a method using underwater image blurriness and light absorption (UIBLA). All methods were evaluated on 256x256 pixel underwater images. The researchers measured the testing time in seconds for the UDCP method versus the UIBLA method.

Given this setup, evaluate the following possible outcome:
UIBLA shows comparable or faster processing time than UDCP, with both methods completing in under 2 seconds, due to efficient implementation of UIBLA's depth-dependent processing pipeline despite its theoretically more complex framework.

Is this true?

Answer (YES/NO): NO